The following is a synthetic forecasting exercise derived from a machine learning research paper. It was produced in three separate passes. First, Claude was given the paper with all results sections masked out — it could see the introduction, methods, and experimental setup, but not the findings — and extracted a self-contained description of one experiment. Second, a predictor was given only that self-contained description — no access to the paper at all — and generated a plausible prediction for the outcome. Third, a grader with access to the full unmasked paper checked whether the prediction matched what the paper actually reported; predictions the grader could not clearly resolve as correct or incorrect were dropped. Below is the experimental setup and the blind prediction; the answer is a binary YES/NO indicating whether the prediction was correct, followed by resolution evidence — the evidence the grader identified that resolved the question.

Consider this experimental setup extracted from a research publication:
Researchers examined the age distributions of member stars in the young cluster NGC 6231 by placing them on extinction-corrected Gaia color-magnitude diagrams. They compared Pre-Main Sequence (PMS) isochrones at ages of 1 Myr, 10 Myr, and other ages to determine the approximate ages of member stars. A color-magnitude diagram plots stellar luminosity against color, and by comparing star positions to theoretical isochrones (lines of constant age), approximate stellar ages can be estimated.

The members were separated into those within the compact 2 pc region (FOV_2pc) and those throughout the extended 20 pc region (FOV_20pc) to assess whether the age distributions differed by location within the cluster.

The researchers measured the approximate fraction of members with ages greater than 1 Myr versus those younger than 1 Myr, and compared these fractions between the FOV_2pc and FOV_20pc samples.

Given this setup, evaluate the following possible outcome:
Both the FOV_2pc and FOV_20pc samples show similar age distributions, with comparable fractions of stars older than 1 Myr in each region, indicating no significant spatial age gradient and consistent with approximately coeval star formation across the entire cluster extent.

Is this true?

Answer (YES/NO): YES